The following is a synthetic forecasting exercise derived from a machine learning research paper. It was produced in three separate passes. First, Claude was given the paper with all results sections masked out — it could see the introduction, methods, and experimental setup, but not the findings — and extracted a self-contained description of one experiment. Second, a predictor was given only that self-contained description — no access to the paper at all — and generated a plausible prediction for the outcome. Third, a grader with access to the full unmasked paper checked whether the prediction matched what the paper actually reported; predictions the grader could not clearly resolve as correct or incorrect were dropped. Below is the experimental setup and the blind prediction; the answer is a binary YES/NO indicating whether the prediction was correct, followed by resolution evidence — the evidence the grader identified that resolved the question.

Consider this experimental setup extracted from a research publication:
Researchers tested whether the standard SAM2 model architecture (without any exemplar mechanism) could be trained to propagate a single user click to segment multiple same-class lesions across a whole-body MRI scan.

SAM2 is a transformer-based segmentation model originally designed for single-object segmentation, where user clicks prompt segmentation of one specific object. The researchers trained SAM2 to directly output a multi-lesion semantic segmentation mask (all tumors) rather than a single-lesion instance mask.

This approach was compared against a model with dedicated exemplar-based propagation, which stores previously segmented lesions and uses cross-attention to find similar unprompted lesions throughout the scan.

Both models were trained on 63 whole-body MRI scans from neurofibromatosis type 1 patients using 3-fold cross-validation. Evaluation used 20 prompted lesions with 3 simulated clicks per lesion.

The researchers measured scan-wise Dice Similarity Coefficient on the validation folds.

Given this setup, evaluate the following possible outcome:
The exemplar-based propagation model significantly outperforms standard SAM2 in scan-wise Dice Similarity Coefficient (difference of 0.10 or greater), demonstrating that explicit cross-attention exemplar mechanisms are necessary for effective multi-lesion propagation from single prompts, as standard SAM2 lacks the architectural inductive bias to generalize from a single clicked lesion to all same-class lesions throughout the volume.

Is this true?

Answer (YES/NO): NO